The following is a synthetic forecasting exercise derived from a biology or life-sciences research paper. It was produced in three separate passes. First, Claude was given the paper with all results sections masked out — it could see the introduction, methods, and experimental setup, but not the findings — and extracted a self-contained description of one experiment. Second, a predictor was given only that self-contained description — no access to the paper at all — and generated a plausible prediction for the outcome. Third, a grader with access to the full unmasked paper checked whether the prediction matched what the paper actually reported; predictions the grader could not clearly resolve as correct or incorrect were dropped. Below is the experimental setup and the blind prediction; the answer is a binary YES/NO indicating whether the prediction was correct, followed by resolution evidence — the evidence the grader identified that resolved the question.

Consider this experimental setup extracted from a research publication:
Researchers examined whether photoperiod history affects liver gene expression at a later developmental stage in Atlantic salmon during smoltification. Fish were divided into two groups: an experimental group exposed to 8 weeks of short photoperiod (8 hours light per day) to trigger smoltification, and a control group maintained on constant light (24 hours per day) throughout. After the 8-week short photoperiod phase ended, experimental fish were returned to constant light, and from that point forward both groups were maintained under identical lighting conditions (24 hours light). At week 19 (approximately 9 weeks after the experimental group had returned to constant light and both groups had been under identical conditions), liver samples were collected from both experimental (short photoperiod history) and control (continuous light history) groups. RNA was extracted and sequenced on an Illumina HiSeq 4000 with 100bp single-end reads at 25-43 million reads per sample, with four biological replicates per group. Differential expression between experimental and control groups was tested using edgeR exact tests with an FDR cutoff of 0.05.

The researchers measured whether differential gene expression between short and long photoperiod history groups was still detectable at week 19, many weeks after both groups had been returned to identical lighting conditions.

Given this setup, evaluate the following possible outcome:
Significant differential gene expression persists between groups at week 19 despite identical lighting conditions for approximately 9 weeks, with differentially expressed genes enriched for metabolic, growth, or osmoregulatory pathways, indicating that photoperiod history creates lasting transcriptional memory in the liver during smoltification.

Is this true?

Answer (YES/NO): NO